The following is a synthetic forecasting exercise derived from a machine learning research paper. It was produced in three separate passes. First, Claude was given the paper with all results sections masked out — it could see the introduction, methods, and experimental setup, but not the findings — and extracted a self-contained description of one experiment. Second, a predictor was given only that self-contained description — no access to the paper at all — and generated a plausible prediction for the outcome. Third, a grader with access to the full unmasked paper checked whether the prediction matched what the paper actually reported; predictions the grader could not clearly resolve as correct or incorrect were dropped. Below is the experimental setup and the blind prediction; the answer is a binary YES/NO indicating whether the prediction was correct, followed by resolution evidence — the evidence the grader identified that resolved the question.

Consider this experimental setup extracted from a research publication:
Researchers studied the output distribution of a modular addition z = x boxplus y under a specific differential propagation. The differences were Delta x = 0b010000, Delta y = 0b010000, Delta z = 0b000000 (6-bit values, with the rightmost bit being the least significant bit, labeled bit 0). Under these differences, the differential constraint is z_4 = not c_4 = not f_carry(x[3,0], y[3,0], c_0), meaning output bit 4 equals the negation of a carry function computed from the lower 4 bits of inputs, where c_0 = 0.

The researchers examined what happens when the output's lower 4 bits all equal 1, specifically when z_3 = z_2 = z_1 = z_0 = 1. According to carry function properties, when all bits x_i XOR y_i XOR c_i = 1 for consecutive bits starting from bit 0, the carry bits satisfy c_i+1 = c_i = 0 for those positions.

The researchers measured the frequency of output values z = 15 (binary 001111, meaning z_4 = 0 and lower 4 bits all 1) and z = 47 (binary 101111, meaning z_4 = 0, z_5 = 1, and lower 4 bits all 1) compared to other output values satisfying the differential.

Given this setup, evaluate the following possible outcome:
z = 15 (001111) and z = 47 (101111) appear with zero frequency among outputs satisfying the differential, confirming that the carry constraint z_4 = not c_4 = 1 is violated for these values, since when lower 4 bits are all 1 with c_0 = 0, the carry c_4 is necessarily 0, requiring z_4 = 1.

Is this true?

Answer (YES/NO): YES